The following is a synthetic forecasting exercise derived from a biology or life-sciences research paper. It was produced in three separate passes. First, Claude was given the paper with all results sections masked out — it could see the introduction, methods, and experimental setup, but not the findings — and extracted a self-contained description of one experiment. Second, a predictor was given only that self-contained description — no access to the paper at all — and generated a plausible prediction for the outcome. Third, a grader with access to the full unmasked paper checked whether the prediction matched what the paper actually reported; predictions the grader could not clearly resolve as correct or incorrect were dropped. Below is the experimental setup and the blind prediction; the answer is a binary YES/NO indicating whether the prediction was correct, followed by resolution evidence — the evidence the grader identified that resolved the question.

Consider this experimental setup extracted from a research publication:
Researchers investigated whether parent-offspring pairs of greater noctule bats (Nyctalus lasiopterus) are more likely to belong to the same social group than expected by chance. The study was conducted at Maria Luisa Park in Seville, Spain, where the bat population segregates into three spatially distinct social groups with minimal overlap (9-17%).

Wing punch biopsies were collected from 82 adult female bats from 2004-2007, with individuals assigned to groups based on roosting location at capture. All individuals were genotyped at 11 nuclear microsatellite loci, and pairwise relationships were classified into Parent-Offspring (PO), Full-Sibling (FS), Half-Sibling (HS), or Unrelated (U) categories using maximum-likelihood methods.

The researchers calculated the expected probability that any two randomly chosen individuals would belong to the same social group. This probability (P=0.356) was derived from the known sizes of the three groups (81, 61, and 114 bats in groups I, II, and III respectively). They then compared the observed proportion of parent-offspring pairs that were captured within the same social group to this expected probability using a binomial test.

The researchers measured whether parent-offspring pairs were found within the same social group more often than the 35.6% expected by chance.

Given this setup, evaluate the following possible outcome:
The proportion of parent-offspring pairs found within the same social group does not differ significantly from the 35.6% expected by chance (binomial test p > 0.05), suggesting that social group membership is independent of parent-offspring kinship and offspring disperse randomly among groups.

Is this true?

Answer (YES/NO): NO